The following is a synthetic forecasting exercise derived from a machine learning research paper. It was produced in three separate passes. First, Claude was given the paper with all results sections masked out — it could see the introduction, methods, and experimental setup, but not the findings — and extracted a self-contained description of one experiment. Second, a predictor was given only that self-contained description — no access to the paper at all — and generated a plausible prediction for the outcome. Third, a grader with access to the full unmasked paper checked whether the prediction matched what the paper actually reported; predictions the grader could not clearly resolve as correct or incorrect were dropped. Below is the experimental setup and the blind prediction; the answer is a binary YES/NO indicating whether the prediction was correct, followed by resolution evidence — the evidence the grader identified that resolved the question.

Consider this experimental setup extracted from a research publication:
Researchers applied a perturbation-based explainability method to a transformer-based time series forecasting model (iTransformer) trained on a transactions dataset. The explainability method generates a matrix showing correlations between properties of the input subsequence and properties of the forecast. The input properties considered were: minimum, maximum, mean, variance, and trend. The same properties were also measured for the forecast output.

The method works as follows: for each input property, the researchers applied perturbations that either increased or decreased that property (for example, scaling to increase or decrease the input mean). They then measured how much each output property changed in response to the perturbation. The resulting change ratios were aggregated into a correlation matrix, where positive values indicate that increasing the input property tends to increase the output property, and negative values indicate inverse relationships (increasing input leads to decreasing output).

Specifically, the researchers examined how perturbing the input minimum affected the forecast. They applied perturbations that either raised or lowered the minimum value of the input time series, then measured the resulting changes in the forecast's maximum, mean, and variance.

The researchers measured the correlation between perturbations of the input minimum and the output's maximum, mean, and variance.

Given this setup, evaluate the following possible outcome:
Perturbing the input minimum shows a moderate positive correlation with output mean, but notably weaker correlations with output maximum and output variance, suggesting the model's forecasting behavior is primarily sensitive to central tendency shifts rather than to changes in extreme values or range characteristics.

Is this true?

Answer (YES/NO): NO